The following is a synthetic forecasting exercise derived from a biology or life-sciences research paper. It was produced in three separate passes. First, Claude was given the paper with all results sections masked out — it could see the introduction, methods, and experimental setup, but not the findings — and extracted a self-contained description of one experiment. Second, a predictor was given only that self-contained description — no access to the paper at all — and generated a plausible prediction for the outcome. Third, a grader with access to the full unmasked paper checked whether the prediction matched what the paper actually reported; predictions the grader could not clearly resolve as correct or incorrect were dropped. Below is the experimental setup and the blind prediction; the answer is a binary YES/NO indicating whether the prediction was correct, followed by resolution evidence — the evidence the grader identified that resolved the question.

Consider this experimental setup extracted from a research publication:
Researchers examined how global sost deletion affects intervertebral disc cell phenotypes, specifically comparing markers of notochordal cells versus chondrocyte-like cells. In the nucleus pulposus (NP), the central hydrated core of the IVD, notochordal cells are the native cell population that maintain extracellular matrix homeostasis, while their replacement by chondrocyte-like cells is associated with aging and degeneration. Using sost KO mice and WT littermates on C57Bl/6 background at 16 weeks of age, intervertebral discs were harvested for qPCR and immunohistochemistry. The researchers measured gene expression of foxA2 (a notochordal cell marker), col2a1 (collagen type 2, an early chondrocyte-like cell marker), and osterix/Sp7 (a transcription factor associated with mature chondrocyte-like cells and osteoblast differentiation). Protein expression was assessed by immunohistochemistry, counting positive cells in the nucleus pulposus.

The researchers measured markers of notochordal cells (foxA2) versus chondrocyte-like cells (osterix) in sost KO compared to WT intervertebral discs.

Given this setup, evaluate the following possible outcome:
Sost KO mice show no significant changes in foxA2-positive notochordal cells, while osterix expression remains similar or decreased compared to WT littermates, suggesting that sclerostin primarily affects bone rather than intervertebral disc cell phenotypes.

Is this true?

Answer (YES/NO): NO